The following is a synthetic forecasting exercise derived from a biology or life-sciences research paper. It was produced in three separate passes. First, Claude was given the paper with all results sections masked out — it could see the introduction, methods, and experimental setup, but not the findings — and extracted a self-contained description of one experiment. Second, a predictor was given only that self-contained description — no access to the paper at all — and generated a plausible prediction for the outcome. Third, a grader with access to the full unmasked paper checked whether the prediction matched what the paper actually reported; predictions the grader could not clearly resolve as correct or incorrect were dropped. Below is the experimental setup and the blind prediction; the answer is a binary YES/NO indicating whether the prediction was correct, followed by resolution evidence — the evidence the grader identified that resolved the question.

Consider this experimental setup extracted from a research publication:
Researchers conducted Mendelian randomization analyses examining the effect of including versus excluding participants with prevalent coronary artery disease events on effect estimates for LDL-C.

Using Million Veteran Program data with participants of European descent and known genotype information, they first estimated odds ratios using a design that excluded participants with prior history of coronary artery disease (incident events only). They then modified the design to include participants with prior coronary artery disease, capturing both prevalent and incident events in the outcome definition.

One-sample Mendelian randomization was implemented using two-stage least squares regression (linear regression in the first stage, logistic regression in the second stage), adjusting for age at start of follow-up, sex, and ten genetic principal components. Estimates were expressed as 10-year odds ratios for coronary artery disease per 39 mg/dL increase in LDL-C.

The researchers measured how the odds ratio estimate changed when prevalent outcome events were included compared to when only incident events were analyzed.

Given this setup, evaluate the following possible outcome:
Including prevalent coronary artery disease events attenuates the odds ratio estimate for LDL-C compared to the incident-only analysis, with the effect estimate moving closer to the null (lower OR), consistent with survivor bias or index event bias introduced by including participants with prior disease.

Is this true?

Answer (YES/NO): NO